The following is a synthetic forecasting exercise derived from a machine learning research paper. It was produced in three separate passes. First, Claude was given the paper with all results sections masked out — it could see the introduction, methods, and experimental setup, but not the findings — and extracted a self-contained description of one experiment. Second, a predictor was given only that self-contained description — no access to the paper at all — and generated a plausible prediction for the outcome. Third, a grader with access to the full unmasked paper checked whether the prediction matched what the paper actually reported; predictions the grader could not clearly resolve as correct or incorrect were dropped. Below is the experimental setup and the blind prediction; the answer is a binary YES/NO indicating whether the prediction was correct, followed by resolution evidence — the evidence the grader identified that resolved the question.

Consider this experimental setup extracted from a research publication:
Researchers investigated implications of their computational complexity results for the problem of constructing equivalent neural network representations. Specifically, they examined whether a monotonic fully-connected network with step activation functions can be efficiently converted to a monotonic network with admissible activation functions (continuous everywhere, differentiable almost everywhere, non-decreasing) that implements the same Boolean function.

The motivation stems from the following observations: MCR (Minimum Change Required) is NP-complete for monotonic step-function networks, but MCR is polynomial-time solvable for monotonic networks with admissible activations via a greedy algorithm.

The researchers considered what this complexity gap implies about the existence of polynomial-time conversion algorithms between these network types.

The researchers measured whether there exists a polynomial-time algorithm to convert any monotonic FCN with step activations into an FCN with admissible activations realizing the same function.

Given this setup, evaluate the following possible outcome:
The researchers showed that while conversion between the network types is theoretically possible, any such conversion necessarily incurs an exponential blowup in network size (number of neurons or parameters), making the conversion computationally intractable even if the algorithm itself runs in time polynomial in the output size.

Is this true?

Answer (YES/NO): NO